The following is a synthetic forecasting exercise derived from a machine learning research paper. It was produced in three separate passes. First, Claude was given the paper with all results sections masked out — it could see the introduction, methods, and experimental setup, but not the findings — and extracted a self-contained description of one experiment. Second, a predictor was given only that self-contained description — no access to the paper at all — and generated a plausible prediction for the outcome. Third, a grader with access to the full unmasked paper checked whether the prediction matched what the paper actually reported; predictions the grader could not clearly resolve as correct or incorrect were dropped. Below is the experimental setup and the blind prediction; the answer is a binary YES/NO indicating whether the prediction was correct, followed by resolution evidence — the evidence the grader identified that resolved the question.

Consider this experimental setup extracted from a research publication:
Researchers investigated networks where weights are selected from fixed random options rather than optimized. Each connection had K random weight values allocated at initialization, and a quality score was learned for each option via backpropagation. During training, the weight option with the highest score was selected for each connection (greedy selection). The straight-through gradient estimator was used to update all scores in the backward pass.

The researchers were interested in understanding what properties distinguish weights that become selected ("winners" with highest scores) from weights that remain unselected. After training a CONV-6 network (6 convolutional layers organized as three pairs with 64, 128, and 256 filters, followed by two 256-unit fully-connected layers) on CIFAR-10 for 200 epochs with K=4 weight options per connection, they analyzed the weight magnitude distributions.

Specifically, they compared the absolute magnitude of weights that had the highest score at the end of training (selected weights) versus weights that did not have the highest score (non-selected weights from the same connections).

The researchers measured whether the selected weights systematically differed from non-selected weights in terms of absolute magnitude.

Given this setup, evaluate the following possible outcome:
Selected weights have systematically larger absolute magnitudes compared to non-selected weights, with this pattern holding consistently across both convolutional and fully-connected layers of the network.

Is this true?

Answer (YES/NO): YES